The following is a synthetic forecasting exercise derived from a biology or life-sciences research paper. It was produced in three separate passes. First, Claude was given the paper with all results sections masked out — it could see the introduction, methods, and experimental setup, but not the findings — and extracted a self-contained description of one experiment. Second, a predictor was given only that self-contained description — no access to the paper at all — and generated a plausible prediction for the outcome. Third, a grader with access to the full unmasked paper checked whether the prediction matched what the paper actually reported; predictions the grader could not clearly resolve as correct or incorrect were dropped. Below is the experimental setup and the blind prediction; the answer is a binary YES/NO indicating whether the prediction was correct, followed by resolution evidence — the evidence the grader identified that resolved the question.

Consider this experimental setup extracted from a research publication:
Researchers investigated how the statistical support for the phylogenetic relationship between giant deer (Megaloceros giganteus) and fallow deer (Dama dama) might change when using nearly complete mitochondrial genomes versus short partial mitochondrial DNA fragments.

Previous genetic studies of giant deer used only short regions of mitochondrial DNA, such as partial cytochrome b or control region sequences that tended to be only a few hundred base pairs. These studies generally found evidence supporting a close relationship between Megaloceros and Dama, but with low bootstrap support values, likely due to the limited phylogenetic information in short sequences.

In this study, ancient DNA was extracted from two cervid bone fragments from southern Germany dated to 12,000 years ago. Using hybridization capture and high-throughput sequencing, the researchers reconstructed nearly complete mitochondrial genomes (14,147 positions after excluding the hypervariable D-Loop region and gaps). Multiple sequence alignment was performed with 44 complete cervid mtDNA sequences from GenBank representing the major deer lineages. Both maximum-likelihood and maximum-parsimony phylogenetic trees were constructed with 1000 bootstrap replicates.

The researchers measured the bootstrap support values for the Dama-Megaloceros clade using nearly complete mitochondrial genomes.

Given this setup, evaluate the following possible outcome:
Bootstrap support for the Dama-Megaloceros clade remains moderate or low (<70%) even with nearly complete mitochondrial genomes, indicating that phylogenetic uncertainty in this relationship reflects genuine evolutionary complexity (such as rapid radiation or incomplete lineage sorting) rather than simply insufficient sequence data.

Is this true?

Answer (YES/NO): NO